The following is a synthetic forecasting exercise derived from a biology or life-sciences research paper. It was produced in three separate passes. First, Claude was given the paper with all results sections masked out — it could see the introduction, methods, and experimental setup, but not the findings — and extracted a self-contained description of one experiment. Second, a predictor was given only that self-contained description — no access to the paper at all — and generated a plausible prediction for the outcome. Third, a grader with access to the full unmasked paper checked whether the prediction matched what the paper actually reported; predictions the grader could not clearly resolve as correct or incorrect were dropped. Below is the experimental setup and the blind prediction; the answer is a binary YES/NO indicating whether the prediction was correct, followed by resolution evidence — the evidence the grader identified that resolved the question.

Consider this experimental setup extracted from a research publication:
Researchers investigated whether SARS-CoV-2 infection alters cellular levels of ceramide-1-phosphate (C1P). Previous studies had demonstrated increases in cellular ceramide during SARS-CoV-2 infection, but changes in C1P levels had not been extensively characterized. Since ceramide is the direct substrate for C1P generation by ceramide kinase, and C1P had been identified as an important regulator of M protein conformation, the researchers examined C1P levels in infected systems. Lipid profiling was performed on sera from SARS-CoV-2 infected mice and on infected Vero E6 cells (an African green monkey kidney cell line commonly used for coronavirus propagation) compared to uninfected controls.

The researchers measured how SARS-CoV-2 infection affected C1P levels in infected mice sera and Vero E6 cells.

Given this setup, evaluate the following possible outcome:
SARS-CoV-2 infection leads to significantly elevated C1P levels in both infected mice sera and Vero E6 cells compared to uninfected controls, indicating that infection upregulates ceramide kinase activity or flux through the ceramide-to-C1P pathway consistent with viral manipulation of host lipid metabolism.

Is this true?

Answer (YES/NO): YES